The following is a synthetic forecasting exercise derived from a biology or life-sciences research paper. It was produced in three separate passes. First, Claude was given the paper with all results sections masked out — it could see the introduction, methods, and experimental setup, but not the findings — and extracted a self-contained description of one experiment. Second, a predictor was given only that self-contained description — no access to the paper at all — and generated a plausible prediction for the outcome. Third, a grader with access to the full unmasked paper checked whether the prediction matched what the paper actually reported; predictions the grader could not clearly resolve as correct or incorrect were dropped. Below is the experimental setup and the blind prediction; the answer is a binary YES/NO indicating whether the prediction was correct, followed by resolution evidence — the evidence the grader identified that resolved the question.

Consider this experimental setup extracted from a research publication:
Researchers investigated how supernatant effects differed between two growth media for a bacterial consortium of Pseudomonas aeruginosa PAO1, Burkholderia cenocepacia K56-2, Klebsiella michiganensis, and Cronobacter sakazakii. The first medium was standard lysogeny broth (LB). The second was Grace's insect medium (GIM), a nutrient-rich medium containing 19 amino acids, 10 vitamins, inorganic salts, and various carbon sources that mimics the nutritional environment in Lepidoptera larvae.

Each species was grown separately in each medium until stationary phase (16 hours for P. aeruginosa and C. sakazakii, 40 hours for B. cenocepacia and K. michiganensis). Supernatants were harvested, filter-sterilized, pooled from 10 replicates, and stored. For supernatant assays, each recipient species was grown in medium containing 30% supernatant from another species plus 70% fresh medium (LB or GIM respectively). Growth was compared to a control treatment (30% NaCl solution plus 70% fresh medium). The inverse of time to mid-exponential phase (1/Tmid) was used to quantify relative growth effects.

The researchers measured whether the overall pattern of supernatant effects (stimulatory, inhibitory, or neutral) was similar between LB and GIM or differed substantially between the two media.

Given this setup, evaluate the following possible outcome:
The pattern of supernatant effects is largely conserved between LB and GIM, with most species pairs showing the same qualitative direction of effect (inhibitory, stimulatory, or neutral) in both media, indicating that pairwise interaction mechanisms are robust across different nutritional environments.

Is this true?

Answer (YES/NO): NO